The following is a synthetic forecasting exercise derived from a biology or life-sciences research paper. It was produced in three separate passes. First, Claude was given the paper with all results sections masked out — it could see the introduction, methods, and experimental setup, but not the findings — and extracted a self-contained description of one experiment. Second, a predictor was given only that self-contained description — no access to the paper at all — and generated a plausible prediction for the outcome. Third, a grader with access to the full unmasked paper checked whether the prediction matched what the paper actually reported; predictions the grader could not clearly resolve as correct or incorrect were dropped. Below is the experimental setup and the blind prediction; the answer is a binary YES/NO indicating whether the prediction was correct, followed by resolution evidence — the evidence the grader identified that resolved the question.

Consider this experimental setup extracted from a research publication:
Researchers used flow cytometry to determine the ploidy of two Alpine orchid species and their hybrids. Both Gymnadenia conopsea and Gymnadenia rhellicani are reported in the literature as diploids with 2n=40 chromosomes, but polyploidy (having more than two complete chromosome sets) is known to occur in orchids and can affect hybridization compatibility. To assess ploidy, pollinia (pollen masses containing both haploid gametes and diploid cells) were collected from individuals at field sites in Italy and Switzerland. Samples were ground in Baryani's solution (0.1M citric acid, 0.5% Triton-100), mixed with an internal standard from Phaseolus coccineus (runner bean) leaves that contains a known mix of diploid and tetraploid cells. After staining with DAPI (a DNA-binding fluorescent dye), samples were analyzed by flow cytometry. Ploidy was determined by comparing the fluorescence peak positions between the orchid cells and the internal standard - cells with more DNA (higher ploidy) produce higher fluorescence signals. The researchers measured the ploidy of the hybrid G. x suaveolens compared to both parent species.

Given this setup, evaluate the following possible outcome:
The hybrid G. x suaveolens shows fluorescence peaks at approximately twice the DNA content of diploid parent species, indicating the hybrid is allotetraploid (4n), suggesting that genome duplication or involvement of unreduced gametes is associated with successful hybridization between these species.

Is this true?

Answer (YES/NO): NO